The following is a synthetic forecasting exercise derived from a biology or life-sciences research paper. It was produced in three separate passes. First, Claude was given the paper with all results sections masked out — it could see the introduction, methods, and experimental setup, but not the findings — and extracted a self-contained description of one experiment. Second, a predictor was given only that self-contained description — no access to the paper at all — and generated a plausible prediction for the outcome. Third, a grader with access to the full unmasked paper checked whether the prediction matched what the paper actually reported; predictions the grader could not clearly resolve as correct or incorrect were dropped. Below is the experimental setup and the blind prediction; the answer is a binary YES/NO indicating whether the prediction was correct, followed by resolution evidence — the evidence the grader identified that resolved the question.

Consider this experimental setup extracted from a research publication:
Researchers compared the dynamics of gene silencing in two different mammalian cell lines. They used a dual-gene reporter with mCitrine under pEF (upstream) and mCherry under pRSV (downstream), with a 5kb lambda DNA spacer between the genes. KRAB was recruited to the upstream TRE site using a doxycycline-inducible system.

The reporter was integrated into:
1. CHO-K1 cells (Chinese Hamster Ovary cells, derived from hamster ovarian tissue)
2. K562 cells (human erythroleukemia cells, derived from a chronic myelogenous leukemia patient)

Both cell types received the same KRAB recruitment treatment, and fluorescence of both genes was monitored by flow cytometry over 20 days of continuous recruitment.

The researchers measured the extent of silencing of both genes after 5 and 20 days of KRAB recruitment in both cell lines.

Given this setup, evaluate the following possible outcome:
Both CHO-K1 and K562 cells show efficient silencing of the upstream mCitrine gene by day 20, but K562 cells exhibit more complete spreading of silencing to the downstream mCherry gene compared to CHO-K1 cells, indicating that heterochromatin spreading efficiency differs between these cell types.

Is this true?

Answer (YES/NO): NO